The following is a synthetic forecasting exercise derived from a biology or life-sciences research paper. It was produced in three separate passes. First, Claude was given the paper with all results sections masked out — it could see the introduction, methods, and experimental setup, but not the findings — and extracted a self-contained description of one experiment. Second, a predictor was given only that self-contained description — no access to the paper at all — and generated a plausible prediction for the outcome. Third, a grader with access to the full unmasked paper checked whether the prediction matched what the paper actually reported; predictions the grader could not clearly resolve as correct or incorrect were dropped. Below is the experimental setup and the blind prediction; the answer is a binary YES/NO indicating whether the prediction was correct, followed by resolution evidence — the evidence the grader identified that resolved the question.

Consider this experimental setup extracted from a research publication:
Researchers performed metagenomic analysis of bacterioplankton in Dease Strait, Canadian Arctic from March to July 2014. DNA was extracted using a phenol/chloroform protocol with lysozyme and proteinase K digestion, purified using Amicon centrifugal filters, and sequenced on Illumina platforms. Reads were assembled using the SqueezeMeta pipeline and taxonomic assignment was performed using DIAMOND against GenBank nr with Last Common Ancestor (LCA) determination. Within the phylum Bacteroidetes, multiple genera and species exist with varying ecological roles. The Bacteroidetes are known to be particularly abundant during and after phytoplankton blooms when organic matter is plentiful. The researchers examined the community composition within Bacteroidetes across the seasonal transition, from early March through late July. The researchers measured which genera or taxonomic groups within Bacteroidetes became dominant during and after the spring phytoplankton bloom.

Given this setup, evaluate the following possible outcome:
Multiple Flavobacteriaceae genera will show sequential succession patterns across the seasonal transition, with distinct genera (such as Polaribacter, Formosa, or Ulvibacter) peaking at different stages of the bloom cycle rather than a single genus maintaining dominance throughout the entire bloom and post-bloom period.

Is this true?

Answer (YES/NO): NO